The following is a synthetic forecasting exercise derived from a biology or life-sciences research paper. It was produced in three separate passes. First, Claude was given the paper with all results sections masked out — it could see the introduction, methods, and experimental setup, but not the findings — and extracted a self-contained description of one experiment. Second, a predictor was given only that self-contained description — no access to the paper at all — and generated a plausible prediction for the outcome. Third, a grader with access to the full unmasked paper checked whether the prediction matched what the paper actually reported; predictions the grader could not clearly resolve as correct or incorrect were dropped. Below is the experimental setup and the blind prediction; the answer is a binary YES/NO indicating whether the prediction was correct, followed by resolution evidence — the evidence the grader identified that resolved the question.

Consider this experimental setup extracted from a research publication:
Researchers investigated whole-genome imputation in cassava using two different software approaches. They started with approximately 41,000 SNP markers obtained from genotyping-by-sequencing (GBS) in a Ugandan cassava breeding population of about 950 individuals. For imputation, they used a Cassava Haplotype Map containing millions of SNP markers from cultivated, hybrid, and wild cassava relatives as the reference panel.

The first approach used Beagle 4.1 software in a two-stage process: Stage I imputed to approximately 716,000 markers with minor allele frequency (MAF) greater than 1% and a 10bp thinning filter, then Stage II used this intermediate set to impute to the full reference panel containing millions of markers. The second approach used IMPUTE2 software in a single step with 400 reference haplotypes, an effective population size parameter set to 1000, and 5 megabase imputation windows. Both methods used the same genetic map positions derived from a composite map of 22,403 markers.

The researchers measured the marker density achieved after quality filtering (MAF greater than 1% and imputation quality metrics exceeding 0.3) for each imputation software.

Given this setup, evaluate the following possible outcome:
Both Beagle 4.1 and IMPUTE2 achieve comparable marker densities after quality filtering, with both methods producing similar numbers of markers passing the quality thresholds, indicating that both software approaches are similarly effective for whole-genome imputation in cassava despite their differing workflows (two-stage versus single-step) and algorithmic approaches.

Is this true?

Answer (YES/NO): NO